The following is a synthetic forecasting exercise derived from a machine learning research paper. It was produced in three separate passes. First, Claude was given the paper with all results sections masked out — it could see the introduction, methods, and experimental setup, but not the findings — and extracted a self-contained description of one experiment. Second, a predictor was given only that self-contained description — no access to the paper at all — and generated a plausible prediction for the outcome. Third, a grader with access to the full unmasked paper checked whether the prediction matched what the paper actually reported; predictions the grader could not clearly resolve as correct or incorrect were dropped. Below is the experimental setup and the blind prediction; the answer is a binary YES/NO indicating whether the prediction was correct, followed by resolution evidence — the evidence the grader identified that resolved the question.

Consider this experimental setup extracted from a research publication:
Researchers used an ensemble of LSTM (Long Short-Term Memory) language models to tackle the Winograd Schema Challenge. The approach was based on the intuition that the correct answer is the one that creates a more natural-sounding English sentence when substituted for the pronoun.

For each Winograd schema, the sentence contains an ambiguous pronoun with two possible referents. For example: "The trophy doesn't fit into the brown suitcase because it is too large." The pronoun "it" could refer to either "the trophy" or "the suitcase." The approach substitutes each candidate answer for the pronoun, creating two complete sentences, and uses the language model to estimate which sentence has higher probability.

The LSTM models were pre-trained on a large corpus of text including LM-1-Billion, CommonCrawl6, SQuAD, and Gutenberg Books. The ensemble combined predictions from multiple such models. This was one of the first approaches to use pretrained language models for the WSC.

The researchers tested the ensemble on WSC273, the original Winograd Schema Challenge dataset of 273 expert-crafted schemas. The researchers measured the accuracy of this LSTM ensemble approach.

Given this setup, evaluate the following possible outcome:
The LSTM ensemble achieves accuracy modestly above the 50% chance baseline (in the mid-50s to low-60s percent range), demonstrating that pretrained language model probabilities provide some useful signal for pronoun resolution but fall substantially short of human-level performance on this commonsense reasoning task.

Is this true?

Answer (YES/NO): NO